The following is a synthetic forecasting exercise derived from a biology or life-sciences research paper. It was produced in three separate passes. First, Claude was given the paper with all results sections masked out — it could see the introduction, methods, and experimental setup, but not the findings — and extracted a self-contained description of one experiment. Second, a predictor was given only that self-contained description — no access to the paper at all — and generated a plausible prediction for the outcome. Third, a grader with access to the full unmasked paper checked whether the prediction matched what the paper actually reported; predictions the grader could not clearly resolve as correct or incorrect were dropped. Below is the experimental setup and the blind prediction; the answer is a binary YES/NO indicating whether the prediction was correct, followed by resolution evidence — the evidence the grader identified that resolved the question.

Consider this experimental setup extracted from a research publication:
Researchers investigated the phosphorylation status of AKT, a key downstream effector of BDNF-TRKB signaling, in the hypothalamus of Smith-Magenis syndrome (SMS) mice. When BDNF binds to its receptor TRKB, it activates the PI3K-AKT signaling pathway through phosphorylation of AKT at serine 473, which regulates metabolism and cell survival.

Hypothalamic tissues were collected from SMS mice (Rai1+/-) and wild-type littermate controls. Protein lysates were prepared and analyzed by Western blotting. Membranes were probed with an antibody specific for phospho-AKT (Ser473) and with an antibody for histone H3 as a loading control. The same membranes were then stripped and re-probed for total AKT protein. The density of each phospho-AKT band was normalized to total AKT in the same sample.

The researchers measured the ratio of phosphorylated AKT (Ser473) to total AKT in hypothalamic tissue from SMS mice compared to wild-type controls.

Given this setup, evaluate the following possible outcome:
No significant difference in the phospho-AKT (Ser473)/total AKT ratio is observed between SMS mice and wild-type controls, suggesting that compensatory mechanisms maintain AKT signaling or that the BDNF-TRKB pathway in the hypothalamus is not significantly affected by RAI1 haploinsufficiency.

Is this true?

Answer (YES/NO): NO